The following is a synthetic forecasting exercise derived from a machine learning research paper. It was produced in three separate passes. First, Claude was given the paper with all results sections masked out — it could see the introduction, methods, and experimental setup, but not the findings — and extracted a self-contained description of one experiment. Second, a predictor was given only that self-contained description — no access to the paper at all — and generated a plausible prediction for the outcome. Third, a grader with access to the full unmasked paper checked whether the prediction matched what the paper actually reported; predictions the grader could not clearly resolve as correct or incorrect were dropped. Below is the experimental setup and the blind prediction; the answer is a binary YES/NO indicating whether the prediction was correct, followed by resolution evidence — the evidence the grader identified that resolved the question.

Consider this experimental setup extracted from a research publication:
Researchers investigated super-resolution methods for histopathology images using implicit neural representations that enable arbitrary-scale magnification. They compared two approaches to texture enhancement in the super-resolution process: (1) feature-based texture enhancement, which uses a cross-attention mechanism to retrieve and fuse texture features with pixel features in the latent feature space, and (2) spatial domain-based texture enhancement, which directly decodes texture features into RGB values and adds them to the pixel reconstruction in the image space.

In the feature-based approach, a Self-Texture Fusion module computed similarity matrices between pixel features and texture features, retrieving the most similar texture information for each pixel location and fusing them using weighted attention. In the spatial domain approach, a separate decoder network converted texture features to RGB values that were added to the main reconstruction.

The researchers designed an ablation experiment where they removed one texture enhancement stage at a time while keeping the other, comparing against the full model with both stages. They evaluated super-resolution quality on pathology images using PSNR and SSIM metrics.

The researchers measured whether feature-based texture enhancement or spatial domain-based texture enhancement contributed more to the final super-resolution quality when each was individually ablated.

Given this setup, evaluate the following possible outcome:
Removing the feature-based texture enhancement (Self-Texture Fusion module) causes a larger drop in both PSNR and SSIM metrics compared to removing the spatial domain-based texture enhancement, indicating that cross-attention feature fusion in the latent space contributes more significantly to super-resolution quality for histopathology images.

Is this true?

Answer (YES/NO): NO